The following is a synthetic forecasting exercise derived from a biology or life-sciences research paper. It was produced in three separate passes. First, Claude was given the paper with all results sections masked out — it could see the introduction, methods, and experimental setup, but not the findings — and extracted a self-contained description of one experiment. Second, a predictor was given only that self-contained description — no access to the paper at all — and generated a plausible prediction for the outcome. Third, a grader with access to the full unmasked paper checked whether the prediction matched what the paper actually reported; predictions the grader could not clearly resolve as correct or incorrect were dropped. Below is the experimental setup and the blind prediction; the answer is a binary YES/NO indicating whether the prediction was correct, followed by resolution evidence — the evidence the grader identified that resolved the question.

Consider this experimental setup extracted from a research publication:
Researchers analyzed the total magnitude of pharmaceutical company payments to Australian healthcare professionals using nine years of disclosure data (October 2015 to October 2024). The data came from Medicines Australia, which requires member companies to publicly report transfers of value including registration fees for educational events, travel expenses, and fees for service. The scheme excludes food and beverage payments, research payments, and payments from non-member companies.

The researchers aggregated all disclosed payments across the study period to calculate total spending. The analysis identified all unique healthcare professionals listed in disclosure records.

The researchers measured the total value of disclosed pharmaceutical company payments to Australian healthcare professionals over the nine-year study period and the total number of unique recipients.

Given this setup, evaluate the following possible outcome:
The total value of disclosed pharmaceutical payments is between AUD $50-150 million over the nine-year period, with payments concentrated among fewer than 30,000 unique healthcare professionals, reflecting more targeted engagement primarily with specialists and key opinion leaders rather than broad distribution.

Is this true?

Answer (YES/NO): NO